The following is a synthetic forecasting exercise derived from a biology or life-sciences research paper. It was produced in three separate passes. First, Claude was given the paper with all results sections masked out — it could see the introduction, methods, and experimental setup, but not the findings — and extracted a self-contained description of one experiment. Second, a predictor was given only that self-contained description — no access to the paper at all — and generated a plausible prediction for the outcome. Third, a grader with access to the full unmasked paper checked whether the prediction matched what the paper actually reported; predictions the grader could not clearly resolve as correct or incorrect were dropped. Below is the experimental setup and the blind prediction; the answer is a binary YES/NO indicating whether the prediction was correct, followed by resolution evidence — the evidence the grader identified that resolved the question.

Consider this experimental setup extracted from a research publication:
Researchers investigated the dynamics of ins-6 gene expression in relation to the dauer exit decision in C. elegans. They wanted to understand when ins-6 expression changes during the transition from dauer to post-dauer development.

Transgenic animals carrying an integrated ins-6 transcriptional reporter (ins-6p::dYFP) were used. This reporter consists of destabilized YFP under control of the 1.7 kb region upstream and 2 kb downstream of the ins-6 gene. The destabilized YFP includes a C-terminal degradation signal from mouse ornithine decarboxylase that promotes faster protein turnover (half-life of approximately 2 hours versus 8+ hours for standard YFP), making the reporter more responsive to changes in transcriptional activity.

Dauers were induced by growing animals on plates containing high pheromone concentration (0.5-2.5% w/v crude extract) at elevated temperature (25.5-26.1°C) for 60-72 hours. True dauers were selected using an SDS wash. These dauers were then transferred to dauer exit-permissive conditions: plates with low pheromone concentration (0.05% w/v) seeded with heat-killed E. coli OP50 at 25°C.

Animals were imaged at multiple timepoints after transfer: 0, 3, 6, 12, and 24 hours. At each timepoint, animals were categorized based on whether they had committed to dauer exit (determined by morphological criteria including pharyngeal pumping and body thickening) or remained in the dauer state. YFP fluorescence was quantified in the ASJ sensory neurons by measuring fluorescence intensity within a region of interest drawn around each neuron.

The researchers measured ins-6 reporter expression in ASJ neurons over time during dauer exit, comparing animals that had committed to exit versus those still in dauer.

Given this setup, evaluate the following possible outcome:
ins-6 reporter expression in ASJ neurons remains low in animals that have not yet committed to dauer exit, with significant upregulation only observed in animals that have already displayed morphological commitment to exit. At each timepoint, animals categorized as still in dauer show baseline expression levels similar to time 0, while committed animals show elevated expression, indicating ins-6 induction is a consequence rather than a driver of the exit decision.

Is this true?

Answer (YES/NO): NO